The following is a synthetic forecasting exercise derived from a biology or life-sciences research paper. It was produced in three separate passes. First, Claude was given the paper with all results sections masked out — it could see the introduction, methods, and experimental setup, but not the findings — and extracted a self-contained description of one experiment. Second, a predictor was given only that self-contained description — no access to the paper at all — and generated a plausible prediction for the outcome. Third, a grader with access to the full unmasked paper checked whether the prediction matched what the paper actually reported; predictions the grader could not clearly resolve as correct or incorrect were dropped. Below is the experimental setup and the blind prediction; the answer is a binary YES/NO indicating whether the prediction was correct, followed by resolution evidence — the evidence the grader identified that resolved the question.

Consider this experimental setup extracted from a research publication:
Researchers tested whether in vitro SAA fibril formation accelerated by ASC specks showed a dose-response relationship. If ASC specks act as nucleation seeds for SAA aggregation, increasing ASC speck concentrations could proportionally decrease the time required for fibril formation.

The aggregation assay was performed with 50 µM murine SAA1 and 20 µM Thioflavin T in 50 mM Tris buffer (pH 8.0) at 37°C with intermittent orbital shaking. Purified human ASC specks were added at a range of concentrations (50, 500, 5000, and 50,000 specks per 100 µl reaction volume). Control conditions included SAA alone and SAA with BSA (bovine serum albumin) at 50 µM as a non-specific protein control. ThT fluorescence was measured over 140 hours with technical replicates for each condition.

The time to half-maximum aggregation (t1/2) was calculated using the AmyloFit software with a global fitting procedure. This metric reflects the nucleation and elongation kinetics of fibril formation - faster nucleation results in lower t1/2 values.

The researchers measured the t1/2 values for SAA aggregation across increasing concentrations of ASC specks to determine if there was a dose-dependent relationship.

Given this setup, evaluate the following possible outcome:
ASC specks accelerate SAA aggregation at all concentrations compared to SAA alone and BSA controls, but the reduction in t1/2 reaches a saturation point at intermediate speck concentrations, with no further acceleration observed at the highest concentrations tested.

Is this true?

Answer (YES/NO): NO